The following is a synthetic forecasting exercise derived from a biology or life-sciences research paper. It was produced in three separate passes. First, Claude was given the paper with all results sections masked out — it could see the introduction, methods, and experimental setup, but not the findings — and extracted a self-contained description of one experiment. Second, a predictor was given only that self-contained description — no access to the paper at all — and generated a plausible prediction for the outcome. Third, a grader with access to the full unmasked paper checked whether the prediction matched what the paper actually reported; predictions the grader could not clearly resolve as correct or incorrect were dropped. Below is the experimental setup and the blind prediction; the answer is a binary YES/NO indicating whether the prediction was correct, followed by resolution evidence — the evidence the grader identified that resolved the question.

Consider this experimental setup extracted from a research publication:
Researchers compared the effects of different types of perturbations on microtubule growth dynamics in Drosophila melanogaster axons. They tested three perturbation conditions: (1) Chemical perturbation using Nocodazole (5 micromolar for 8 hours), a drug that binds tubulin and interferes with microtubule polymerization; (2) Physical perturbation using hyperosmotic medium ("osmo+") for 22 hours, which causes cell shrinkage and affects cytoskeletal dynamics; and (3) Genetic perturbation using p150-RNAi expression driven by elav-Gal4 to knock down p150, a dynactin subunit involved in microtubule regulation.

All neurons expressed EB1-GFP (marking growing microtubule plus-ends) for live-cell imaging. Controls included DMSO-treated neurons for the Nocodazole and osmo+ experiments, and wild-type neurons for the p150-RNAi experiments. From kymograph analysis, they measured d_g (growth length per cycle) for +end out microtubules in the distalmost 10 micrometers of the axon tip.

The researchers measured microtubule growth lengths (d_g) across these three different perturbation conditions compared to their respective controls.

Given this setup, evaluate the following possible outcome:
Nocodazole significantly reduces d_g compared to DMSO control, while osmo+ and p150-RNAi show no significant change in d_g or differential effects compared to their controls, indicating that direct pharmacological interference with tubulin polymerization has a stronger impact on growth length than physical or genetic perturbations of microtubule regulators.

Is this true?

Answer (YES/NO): NO